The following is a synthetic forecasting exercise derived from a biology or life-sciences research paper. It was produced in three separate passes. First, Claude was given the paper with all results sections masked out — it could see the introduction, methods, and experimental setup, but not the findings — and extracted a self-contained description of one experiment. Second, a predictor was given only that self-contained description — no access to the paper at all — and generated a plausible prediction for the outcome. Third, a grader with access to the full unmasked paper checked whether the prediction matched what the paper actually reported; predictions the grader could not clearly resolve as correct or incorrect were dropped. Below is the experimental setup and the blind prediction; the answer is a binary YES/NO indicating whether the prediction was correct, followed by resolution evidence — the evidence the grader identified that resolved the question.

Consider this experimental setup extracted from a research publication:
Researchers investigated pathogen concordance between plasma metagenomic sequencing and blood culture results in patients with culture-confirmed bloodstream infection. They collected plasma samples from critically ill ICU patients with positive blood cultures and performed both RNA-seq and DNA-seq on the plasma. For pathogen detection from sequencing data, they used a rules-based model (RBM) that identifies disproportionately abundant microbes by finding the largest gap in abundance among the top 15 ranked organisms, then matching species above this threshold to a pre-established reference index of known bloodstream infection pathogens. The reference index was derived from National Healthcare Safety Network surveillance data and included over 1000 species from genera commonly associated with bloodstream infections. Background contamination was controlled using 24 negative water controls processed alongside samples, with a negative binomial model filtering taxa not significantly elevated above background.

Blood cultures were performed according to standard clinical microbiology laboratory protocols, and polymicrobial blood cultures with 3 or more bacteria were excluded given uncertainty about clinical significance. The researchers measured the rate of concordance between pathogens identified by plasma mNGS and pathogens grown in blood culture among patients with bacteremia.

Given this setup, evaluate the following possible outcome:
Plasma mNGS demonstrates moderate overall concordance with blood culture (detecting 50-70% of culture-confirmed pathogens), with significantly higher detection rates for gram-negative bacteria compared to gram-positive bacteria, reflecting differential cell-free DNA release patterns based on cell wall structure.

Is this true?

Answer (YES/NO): NO